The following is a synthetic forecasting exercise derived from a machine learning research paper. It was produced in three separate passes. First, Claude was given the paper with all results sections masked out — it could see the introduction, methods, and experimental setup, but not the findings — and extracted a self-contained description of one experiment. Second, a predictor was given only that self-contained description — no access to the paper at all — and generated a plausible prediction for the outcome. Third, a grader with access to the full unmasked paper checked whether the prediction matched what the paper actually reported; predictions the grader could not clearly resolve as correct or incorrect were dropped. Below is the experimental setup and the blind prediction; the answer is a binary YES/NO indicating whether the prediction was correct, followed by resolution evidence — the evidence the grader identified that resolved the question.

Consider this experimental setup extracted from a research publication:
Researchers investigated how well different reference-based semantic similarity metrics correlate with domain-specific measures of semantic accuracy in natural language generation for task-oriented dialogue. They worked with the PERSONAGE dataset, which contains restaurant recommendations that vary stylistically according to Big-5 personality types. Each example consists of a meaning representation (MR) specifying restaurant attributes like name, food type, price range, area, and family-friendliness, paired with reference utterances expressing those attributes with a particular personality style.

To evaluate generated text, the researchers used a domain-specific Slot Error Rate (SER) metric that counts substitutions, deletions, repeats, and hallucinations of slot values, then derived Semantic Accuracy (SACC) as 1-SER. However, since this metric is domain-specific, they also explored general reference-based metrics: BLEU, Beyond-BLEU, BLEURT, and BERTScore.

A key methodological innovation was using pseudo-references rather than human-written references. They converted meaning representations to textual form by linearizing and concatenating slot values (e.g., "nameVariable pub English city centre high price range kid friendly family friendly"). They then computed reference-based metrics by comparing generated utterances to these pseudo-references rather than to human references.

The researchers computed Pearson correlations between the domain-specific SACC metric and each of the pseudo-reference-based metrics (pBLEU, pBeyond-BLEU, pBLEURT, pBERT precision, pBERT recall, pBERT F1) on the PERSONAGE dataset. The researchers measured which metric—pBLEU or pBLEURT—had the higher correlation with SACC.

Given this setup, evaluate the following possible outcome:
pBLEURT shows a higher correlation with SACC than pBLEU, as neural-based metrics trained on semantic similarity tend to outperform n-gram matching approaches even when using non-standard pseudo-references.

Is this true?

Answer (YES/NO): YES